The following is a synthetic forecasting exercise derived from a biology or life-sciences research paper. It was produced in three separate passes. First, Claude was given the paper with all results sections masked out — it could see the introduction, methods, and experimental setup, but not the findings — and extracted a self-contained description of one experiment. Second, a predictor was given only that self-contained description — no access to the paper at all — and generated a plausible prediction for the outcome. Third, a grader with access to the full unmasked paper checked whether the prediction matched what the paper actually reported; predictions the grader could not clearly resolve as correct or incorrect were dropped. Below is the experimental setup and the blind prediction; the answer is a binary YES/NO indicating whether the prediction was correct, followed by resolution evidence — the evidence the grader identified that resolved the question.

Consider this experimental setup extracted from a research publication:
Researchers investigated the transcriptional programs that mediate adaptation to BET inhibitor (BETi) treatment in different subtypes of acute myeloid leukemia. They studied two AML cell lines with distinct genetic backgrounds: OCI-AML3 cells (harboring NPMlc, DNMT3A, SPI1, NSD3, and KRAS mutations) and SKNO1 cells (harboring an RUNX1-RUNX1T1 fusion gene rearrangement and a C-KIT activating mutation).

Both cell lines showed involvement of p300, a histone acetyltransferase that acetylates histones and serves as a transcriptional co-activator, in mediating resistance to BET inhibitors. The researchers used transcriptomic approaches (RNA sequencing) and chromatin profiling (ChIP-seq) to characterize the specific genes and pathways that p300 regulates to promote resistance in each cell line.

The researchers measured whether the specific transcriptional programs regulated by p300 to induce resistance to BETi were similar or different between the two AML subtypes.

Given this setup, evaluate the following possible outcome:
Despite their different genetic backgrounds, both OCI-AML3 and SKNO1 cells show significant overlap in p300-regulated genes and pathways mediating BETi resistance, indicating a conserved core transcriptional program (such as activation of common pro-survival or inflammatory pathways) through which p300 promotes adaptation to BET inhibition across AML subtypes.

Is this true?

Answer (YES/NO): NO